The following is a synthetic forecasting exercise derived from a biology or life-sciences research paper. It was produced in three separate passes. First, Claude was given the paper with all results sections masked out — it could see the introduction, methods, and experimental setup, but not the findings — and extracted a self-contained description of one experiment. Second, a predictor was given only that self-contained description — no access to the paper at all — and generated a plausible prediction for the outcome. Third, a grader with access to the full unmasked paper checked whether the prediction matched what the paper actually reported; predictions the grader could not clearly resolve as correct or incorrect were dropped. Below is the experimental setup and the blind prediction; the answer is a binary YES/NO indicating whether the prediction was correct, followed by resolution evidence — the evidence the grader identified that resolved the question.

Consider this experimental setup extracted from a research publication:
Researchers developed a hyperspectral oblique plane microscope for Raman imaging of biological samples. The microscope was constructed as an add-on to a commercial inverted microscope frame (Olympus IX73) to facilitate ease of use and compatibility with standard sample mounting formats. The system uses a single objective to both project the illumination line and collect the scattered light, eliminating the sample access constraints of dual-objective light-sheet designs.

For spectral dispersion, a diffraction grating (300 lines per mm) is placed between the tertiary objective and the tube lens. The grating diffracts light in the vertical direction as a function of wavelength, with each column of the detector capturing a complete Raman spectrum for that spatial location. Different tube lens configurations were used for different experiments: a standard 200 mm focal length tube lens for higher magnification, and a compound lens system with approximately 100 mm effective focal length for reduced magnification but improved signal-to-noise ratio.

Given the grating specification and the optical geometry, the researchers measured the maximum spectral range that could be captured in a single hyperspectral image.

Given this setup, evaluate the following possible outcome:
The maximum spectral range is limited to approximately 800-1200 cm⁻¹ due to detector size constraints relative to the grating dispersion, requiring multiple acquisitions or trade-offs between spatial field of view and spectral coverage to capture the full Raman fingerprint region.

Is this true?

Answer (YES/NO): NO